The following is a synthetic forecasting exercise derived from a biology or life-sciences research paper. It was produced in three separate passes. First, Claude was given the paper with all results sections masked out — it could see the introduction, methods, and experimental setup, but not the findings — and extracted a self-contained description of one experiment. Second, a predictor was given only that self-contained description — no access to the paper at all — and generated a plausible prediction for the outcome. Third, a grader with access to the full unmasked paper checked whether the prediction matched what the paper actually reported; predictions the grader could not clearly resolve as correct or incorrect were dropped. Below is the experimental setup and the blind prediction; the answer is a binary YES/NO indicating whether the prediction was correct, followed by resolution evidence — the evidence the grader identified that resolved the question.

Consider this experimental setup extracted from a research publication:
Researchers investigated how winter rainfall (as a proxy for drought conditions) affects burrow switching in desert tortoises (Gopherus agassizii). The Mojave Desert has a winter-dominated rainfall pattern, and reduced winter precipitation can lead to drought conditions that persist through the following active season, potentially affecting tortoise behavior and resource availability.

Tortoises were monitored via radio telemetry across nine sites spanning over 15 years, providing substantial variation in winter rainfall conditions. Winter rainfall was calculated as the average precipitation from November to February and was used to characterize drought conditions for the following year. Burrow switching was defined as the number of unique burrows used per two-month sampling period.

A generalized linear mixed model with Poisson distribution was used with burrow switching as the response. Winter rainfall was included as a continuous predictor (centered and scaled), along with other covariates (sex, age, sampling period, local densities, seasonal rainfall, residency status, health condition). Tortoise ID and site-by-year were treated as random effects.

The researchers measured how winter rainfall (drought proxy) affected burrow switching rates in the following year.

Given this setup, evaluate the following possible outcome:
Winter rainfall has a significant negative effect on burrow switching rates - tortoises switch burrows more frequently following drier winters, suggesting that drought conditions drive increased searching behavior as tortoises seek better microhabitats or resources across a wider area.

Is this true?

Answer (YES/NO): NO